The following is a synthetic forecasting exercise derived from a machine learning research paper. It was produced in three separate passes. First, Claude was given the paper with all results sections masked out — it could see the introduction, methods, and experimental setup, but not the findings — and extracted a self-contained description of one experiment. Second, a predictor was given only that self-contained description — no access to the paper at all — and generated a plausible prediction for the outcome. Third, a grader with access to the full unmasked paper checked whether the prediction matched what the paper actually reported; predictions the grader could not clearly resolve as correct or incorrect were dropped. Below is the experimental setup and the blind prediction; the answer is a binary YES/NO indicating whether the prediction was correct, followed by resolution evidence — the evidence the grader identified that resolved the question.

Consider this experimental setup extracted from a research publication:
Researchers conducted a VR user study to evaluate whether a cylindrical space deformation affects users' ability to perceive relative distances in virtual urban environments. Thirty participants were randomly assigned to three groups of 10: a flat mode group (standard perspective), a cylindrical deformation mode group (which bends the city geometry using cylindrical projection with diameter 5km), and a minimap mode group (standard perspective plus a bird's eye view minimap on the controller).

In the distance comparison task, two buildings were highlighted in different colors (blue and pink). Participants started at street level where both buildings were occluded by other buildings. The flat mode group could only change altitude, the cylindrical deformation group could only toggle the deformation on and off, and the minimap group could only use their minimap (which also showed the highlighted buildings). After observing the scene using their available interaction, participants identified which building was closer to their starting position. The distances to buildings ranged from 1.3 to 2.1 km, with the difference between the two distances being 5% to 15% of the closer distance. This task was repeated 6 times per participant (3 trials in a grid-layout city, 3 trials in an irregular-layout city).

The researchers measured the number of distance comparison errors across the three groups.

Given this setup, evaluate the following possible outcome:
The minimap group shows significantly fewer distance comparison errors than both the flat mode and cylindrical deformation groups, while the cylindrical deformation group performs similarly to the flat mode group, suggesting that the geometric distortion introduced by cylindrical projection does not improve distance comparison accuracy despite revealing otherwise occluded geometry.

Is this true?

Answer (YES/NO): YES